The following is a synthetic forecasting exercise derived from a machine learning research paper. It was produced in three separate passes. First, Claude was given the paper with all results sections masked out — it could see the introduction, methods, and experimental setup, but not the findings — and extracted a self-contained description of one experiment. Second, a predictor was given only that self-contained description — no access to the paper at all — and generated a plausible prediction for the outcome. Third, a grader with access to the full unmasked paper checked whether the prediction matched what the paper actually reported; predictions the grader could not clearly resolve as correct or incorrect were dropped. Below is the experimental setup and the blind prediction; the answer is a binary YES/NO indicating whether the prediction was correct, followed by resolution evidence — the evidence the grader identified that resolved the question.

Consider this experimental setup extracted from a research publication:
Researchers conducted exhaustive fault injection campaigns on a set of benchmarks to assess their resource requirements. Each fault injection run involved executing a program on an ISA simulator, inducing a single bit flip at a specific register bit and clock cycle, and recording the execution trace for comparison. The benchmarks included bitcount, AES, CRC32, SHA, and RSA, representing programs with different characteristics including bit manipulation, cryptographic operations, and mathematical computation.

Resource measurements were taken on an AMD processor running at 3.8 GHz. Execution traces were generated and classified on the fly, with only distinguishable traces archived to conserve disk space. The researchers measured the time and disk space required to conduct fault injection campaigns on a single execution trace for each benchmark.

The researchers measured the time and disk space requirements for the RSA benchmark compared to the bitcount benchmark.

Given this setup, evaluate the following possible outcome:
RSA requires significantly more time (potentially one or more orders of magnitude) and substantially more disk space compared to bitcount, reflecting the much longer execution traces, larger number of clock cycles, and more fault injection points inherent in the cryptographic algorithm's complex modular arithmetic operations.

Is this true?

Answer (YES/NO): YES